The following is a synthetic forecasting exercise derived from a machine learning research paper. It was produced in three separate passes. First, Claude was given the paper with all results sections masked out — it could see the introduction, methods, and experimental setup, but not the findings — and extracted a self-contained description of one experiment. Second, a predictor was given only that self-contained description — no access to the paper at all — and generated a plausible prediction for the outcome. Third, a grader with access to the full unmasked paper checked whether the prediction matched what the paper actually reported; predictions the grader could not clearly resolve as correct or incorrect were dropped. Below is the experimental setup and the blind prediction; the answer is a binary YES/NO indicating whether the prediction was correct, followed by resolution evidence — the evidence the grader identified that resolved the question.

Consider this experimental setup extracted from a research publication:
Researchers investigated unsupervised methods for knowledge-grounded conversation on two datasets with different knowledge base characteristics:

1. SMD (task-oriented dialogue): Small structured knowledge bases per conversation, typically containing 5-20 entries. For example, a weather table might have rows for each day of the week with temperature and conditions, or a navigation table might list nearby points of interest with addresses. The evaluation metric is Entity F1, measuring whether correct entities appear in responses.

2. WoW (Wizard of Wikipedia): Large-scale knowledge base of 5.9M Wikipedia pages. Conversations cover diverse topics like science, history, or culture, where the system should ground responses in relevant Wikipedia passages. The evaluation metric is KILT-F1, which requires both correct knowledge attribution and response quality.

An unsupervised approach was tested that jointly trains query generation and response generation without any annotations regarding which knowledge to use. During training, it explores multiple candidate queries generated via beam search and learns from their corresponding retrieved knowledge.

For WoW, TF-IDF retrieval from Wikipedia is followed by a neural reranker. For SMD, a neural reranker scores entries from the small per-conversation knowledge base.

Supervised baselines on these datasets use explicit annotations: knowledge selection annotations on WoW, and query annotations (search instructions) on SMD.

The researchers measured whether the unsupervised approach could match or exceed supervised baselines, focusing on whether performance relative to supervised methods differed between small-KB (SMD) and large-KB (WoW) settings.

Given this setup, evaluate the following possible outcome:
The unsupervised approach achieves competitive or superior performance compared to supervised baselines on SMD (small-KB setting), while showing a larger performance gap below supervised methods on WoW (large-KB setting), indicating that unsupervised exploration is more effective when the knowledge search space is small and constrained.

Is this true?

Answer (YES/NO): NO